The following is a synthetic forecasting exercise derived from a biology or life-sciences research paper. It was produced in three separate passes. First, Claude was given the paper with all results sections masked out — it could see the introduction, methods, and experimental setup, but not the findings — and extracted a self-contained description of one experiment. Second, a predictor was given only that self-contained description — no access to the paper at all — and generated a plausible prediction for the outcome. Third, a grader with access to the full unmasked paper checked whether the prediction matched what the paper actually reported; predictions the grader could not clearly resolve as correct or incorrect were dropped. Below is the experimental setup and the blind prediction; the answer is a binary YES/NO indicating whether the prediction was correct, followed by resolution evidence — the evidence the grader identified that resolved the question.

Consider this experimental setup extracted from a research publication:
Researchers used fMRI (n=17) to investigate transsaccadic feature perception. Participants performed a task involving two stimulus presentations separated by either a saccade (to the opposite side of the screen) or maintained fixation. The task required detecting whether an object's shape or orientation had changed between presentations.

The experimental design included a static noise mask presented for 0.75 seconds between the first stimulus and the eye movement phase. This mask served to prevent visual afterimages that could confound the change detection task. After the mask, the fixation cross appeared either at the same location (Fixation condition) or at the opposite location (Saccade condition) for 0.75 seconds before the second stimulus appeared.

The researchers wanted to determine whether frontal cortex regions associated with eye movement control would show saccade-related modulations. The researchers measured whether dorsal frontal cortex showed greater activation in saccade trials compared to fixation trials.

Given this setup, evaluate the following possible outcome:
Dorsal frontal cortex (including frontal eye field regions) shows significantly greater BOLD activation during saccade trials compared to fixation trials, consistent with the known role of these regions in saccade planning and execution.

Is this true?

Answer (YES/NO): NO